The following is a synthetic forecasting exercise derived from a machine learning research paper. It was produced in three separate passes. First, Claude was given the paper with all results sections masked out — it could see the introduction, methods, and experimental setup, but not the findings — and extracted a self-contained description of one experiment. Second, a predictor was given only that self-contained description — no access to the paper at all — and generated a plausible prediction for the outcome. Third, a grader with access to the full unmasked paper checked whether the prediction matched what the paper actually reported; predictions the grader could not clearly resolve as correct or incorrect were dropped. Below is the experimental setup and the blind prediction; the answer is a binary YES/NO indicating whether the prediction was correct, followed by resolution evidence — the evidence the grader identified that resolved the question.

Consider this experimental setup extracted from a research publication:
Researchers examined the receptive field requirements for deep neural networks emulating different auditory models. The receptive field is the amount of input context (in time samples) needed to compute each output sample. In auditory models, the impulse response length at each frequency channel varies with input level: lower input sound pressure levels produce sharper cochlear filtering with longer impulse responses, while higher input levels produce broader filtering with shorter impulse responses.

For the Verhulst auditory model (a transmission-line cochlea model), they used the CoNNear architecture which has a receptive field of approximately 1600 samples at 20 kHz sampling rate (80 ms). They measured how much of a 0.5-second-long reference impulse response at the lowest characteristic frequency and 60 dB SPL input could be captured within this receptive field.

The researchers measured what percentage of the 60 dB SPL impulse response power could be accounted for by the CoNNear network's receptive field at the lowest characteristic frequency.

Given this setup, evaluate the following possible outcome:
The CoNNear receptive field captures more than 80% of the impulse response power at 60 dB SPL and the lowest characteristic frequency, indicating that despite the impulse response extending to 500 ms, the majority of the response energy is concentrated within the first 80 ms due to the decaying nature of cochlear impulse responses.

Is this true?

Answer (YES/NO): YES